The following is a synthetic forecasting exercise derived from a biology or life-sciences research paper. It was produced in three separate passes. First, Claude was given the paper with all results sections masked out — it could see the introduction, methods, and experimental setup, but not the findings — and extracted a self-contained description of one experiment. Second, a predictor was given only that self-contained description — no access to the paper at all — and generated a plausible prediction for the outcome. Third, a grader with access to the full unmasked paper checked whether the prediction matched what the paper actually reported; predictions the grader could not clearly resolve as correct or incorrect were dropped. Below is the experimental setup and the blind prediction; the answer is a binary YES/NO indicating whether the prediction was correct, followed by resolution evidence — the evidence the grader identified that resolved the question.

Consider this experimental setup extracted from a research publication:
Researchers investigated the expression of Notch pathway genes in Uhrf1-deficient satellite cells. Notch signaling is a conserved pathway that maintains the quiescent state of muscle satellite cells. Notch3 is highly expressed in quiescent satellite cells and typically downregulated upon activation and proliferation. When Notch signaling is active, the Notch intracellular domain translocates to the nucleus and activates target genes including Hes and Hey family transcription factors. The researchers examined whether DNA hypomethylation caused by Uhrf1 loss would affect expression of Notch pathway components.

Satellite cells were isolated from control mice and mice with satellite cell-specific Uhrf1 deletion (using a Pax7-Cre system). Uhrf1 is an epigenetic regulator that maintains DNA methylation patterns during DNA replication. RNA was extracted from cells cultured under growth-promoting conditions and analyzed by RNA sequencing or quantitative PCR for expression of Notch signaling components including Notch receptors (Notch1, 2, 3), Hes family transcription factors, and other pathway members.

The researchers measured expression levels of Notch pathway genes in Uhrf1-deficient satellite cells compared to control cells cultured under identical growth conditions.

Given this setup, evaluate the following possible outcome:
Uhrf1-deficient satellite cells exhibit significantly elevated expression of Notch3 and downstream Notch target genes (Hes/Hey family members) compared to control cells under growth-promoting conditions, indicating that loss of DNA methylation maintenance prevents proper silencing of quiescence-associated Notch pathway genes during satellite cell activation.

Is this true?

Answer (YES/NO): YES